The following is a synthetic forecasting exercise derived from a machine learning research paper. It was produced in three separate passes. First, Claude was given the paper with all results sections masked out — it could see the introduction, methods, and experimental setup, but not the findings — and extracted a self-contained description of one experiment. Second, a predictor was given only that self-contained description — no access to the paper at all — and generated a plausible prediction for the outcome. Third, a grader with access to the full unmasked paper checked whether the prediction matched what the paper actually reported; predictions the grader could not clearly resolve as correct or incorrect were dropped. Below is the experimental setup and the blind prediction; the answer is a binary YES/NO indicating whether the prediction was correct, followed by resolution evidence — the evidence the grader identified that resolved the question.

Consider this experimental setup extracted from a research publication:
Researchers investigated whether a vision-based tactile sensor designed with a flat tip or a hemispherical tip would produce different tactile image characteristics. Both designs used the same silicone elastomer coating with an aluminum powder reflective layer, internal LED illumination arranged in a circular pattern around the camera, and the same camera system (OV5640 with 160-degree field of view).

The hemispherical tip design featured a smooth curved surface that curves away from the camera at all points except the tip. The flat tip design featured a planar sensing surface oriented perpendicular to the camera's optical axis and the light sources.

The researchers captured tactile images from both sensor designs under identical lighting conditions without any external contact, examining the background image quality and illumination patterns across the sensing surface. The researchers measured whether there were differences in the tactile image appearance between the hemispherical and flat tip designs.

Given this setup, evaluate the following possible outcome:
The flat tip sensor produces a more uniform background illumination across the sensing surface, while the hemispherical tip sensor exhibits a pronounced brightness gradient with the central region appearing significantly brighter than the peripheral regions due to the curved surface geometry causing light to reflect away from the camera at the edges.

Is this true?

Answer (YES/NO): NO